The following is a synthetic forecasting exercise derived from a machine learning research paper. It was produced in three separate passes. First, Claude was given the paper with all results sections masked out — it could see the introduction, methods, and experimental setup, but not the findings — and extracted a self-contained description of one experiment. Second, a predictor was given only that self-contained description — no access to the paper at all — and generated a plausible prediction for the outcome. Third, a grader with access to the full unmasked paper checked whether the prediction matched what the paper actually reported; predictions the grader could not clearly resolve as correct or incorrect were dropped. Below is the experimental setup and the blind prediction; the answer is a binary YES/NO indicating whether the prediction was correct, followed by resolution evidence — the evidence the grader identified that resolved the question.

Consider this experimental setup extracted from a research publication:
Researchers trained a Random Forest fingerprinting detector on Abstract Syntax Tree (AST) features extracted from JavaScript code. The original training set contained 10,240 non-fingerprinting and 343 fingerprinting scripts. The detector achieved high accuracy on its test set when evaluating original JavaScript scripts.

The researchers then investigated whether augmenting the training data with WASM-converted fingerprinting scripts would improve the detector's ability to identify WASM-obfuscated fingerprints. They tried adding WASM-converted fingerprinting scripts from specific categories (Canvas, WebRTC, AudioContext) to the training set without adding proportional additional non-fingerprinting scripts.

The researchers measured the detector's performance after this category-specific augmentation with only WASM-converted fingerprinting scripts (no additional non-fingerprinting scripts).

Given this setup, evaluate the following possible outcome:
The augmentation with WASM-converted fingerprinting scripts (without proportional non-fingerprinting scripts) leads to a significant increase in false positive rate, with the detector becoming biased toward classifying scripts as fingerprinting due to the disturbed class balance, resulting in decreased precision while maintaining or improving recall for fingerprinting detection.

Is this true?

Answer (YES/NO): YES